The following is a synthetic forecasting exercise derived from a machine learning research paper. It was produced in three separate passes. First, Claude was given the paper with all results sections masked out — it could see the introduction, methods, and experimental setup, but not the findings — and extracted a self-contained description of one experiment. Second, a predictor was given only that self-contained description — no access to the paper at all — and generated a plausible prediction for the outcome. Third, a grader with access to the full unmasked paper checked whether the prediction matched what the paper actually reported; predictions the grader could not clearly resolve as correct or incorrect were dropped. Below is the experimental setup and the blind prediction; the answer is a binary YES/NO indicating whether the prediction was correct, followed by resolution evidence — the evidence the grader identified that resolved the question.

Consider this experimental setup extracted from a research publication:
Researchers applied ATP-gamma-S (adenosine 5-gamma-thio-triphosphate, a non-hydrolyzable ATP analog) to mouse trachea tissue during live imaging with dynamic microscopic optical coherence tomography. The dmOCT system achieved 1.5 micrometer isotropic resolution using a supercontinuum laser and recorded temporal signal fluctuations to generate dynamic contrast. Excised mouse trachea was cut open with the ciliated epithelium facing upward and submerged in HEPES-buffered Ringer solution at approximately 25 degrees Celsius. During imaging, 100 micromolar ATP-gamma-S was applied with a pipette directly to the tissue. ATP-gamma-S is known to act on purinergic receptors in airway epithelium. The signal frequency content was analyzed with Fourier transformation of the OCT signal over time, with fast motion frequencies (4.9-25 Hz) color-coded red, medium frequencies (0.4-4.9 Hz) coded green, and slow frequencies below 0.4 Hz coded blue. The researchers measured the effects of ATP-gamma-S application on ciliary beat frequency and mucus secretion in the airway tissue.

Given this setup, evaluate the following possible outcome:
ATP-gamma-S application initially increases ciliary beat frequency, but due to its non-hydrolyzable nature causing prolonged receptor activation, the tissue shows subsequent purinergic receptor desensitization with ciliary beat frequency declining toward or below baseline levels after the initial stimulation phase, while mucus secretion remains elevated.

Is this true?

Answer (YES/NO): NO